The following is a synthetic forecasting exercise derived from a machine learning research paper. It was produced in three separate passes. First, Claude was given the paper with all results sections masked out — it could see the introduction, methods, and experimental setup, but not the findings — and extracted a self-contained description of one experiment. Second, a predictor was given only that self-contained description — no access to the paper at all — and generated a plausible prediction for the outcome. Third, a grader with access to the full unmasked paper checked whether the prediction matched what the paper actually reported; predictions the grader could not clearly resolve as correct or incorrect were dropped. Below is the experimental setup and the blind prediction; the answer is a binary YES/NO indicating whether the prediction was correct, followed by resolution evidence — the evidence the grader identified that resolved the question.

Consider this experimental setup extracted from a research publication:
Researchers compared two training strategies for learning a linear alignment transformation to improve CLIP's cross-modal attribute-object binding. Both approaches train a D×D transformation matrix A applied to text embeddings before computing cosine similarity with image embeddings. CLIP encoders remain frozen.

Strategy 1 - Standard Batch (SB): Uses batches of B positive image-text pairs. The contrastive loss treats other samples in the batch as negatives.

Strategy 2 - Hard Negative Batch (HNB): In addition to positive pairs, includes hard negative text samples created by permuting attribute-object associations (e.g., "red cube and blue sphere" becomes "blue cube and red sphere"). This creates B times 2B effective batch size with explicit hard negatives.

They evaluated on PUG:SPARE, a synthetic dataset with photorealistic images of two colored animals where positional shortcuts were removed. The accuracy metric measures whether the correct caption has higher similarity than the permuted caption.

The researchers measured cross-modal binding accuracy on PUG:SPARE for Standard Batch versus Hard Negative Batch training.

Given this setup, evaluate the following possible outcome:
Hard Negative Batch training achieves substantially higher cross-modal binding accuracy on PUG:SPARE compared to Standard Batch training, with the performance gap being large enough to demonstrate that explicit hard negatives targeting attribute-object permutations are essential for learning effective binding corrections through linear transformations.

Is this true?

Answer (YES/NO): NO